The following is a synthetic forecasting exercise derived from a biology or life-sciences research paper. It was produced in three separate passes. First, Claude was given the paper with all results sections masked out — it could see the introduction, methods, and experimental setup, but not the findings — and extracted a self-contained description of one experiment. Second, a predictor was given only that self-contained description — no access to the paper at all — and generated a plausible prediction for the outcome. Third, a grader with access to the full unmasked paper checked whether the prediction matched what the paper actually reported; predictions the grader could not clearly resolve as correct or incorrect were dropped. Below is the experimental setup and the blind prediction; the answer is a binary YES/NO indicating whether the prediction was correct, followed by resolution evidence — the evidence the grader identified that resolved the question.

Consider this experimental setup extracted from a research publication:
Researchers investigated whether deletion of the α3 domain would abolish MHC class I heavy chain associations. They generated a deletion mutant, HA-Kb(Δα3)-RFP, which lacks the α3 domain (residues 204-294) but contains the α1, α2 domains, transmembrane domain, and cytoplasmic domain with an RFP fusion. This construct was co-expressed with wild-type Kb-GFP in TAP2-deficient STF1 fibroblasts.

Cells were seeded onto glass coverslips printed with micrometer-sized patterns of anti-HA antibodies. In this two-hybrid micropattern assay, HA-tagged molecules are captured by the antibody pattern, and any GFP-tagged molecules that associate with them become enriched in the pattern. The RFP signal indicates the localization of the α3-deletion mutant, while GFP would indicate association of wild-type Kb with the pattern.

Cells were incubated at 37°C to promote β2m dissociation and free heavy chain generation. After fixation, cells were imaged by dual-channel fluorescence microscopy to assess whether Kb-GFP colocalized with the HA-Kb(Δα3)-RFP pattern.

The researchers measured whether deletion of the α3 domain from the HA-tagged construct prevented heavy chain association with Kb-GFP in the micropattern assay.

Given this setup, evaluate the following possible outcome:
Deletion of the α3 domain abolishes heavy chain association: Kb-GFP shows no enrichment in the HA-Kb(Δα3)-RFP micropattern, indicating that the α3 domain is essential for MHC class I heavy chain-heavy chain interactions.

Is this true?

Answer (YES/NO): NO